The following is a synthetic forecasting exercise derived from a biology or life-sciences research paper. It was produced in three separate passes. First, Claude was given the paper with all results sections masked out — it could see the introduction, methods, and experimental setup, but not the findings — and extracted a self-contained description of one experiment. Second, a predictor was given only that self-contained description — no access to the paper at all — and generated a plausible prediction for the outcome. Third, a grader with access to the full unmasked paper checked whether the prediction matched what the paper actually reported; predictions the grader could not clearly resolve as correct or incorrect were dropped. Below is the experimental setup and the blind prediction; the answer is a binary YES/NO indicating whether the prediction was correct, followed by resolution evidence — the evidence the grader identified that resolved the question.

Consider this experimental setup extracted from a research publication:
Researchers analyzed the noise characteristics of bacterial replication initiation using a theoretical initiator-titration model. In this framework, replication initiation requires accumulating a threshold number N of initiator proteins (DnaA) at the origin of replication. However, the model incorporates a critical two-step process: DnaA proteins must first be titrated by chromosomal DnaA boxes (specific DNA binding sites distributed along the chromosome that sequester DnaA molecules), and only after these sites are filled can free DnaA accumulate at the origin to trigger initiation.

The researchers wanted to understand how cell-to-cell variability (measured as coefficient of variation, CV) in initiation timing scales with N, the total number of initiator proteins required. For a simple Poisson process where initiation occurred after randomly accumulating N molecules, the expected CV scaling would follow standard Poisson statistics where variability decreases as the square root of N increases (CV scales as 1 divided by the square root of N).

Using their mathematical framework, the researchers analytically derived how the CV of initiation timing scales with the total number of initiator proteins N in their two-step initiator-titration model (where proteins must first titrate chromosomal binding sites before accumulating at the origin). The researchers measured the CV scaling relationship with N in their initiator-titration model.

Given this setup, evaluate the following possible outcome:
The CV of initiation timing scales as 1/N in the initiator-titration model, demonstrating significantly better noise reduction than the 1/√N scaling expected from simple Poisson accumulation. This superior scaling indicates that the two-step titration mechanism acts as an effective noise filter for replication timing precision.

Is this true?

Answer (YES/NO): YES